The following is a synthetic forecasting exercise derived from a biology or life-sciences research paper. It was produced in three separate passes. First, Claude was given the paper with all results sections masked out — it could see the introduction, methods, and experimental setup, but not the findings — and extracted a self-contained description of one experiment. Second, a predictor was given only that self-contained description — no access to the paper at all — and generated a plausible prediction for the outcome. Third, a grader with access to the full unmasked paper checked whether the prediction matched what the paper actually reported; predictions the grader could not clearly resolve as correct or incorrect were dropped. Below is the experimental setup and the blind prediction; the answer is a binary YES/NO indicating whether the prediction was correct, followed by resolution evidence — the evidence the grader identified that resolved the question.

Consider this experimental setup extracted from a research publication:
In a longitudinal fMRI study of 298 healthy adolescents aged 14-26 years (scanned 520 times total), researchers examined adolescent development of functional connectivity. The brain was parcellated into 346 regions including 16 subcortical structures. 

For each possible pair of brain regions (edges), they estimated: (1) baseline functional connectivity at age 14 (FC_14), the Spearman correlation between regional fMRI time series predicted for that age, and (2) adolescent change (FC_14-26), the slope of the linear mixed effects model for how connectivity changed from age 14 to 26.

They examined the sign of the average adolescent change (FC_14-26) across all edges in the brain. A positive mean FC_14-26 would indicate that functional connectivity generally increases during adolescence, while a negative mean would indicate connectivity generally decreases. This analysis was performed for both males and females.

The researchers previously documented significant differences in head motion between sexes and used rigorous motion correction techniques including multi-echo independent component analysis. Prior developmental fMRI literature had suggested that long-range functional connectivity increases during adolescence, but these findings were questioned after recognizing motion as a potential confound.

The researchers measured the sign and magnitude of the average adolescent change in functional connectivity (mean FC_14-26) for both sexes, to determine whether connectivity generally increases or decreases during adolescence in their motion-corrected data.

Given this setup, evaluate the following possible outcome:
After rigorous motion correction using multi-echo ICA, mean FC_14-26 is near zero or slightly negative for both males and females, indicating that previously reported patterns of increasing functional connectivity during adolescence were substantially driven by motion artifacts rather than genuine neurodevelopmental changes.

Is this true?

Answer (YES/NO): NO